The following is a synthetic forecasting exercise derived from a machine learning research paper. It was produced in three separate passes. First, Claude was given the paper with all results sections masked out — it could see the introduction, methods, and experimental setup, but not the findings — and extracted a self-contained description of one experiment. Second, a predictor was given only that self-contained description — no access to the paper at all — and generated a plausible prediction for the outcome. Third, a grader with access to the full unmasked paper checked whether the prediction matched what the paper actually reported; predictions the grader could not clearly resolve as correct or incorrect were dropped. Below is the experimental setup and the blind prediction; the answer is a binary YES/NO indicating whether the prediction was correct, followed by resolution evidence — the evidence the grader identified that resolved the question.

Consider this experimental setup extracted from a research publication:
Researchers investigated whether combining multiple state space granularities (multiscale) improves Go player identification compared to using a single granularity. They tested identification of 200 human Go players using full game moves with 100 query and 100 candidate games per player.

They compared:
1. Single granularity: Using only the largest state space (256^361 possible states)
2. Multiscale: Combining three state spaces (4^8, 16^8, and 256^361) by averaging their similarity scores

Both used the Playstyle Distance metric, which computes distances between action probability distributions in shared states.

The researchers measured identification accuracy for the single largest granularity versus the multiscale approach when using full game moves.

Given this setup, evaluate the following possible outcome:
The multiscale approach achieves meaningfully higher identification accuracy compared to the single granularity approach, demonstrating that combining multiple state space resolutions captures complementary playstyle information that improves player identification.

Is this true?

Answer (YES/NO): NO